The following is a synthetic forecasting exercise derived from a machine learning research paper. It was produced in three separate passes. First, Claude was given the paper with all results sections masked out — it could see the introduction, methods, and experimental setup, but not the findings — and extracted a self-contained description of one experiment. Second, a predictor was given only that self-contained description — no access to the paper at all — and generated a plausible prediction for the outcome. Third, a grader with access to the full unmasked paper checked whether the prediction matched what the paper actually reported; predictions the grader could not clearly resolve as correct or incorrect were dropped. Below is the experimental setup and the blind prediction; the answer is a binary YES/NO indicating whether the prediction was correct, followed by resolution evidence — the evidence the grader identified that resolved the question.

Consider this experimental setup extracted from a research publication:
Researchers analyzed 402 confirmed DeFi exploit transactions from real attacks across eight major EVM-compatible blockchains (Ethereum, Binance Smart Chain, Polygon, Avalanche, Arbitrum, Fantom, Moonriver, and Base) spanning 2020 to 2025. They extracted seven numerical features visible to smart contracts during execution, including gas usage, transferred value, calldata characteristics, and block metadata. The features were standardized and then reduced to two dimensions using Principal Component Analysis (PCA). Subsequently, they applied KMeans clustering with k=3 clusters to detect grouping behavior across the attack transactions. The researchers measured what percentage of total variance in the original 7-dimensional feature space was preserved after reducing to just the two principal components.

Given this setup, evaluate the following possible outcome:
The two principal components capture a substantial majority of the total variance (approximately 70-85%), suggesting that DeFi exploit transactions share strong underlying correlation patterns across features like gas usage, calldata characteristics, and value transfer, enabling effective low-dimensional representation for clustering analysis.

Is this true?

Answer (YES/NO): NO